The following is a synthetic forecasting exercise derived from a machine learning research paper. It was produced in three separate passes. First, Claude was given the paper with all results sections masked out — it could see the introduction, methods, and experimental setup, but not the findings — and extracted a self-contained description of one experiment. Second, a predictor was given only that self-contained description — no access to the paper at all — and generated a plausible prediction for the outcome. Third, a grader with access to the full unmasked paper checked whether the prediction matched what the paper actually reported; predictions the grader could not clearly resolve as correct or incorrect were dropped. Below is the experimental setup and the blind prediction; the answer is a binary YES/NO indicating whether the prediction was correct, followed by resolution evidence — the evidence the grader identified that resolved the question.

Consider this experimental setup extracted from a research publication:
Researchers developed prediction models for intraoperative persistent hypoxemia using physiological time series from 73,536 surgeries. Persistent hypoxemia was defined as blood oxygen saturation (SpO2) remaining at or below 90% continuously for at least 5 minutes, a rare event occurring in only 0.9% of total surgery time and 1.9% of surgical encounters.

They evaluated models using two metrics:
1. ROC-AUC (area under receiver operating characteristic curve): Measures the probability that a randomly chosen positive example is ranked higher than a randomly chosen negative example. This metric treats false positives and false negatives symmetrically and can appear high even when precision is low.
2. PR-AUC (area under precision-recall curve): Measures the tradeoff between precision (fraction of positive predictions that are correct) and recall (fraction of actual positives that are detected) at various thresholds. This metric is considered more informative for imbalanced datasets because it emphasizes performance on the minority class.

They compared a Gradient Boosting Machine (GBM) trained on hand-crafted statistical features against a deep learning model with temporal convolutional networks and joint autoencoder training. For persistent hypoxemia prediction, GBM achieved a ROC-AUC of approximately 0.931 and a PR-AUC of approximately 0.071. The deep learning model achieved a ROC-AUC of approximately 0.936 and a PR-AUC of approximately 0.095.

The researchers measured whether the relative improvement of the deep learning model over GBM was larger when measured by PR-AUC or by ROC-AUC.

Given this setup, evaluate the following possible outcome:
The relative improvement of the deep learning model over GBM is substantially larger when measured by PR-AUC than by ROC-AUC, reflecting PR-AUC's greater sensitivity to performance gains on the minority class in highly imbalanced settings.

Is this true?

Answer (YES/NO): YES